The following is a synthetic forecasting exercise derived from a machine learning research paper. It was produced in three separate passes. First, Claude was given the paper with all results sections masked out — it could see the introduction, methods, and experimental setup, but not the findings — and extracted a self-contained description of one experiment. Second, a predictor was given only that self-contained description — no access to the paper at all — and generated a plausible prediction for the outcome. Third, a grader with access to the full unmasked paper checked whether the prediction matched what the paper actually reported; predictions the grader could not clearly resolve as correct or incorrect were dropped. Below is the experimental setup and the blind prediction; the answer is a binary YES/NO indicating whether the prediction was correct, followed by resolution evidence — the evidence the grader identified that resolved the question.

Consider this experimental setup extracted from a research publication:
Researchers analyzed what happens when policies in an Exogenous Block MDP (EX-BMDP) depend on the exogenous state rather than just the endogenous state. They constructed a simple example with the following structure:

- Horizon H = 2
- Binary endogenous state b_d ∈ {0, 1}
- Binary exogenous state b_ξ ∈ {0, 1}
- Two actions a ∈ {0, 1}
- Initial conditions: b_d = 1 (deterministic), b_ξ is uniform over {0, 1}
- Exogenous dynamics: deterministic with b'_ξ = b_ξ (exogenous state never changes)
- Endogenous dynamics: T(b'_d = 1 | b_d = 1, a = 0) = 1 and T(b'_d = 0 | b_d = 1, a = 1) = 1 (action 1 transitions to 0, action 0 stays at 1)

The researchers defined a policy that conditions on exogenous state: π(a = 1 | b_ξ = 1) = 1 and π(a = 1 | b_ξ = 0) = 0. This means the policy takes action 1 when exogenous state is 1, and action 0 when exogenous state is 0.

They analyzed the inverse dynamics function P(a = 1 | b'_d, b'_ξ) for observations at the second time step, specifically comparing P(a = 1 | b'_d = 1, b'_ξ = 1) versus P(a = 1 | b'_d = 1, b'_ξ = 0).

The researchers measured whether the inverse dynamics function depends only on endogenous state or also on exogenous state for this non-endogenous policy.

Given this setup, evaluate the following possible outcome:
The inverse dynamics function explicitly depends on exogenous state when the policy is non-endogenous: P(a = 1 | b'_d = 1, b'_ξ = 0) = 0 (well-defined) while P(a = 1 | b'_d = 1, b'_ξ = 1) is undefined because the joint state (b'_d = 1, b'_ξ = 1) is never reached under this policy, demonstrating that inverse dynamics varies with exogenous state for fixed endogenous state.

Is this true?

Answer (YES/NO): NO